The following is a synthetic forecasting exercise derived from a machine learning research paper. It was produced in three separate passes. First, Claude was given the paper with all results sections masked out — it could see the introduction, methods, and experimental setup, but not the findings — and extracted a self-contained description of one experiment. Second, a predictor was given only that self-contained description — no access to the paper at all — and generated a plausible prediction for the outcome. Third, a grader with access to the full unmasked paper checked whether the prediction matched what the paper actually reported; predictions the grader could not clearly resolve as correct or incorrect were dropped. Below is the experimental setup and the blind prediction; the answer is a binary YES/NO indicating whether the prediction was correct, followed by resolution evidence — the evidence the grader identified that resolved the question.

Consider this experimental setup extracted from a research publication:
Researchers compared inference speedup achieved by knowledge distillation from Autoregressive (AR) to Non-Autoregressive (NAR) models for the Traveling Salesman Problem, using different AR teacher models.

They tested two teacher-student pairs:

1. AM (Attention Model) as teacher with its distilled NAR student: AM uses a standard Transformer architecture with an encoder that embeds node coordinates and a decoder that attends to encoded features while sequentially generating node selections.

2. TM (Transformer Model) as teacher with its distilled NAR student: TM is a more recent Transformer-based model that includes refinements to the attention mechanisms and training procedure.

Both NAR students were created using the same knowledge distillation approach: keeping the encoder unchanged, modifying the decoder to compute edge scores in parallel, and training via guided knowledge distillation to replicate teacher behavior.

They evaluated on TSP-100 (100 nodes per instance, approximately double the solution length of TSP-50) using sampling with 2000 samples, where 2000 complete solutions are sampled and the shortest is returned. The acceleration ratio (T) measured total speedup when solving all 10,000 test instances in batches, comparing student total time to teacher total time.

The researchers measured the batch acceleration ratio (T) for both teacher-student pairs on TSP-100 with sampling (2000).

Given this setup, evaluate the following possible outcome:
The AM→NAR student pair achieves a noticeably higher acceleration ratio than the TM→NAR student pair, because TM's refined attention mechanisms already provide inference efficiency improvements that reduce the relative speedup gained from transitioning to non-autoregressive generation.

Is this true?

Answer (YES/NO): NO